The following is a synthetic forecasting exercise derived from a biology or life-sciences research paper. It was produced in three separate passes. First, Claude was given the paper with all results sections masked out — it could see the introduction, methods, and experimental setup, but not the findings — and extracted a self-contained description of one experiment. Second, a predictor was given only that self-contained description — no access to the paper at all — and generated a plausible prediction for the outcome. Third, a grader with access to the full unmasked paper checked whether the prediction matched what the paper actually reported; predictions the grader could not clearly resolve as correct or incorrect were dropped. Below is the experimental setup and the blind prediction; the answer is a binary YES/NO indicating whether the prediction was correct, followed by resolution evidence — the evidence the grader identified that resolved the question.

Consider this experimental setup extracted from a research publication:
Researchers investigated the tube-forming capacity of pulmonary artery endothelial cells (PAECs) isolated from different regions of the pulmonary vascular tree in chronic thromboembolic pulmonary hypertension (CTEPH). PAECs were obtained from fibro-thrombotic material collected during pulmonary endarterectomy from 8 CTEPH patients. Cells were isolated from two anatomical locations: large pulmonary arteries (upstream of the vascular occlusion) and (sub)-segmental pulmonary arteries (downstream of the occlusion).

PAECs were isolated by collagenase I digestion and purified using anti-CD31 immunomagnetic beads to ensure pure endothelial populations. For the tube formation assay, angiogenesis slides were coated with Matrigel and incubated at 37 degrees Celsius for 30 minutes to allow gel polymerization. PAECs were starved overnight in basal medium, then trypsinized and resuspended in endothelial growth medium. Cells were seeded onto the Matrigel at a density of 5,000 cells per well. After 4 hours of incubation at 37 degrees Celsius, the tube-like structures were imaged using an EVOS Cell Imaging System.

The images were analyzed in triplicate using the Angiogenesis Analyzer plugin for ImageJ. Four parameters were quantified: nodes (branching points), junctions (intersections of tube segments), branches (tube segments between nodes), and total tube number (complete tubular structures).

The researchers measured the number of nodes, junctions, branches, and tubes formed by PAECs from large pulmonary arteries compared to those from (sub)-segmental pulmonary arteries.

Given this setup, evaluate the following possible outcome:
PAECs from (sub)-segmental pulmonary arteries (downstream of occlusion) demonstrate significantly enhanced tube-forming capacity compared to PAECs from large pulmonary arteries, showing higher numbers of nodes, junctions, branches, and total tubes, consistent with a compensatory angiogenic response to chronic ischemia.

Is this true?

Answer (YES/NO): NO